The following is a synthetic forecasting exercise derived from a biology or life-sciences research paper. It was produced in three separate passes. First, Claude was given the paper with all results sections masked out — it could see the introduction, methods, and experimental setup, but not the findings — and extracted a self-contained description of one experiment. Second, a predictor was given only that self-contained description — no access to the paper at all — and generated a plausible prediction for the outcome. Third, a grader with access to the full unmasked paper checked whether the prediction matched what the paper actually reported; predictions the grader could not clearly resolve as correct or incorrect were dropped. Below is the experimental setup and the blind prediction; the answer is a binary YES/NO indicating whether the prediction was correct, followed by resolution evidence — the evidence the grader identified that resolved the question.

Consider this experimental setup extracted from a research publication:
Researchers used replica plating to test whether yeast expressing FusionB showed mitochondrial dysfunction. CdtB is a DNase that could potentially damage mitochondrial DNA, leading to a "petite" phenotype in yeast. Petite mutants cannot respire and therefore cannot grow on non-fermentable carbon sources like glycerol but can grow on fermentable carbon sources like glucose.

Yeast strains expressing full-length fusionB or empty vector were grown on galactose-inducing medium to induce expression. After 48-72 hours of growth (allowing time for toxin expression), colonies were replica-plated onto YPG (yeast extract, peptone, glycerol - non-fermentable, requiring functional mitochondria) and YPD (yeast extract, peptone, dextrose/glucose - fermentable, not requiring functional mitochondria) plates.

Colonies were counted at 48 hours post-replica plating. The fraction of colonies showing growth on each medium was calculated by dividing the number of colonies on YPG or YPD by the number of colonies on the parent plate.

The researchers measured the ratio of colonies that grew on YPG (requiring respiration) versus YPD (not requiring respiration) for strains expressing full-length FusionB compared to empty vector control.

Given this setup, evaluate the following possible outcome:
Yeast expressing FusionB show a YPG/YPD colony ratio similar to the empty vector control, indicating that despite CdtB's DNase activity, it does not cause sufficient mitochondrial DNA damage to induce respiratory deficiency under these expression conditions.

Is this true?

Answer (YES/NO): NO